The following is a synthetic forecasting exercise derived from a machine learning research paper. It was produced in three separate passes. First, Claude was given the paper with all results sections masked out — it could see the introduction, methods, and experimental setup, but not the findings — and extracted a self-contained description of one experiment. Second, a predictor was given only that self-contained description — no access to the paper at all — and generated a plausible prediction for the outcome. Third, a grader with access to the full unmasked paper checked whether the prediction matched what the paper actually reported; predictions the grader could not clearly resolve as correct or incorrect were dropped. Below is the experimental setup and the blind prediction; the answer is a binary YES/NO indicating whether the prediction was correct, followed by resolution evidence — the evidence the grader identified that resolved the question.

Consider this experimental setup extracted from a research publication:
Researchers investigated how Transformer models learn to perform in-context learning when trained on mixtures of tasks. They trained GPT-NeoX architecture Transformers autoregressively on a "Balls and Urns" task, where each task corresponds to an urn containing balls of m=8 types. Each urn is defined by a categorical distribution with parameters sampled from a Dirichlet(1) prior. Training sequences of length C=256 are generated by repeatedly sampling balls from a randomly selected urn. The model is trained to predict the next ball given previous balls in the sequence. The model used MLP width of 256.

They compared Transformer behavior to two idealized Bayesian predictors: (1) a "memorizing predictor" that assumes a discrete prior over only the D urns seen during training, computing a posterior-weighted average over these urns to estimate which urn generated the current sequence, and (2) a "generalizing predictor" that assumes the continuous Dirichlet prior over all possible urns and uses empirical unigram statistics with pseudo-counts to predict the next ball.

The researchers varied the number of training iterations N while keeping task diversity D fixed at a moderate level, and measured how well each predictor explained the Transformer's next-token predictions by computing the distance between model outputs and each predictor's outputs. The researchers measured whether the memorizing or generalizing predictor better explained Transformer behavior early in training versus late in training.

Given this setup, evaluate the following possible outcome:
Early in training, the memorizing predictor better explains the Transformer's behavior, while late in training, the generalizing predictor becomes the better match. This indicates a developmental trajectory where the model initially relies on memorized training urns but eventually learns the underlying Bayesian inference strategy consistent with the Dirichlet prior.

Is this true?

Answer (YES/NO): NO